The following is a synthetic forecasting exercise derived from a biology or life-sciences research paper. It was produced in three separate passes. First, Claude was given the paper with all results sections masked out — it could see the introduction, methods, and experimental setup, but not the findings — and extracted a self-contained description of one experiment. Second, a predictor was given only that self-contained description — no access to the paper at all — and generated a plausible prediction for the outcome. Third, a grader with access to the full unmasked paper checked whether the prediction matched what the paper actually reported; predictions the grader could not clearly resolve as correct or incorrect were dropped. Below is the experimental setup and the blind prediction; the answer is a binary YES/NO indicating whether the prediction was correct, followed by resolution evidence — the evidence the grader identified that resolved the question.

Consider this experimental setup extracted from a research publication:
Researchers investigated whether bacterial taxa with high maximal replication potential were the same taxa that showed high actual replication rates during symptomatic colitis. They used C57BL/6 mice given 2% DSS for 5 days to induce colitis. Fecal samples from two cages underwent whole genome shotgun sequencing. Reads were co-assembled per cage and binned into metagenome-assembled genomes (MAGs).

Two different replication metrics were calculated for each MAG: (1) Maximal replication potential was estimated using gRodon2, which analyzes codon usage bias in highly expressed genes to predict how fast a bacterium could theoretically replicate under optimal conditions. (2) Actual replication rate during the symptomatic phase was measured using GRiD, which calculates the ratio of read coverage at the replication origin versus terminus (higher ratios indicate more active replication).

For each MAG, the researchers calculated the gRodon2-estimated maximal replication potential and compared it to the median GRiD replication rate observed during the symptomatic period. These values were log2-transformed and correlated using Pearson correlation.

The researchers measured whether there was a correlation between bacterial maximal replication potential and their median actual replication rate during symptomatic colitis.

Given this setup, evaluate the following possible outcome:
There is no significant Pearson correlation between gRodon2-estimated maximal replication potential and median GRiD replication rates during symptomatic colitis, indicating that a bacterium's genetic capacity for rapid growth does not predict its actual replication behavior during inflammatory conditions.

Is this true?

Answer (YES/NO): YES